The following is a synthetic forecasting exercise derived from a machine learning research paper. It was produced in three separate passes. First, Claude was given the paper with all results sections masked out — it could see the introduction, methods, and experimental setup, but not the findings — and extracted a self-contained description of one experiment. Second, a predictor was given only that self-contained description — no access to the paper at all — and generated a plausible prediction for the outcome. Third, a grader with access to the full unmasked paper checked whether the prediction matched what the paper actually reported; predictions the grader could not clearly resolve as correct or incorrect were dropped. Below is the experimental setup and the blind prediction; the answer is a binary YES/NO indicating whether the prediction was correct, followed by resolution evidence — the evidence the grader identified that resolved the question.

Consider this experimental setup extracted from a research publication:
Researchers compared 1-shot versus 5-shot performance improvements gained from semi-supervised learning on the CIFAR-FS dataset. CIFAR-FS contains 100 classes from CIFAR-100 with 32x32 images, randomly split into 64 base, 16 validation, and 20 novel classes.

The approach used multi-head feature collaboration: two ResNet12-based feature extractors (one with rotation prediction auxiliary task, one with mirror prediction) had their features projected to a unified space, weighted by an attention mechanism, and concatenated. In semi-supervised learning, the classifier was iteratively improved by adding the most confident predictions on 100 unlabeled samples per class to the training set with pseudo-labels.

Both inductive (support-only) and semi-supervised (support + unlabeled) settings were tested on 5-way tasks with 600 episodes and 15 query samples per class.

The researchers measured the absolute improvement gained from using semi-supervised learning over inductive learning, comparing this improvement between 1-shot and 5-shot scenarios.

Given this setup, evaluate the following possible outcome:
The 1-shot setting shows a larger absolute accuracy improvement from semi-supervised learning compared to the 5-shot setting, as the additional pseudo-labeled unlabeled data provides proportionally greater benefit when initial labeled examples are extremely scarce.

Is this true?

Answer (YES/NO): YES